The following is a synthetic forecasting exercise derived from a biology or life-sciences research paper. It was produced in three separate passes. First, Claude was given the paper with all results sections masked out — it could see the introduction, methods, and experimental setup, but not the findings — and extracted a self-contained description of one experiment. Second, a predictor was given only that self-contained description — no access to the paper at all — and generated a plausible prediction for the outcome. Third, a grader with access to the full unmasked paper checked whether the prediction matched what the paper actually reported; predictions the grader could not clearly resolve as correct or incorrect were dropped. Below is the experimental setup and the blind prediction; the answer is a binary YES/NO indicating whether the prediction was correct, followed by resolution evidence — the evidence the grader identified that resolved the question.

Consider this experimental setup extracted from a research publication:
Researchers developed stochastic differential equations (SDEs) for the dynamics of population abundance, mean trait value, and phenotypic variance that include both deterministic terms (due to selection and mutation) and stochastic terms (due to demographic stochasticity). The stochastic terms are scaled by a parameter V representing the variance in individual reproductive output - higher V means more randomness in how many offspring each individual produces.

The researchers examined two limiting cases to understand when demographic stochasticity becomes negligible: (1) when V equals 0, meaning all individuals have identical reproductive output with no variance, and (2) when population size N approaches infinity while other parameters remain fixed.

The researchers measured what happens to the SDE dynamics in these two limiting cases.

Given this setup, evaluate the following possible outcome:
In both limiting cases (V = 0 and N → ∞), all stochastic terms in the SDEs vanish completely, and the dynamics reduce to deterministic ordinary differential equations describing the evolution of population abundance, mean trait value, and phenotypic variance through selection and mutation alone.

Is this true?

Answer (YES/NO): NO